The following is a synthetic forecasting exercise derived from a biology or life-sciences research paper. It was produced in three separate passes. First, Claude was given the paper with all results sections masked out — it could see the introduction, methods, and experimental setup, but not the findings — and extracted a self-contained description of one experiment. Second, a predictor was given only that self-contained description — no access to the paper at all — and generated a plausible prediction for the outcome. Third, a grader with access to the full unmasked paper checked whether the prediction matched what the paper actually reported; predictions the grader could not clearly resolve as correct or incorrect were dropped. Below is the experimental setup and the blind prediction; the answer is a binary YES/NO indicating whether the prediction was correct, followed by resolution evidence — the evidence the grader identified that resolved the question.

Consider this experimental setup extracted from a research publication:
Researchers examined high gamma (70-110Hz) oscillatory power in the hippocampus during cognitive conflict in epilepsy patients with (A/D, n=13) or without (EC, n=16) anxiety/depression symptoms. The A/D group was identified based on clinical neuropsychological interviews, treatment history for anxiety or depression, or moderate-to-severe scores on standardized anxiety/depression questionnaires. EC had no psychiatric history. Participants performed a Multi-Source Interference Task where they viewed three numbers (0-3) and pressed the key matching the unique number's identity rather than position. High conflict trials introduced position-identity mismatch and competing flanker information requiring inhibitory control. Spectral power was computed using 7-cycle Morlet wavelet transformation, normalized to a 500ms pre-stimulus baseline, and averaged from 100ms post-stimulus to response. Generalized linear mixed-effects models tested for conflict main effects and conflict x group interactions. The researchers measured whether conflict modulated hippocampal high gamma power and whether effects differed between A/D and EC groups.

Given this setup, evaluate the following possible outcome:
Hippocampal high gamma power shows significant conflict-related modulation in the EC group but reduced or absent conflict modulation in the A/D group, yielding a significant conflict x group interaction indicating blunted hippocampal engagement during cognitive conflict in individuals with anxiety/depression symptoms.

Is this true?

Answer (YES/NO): NO